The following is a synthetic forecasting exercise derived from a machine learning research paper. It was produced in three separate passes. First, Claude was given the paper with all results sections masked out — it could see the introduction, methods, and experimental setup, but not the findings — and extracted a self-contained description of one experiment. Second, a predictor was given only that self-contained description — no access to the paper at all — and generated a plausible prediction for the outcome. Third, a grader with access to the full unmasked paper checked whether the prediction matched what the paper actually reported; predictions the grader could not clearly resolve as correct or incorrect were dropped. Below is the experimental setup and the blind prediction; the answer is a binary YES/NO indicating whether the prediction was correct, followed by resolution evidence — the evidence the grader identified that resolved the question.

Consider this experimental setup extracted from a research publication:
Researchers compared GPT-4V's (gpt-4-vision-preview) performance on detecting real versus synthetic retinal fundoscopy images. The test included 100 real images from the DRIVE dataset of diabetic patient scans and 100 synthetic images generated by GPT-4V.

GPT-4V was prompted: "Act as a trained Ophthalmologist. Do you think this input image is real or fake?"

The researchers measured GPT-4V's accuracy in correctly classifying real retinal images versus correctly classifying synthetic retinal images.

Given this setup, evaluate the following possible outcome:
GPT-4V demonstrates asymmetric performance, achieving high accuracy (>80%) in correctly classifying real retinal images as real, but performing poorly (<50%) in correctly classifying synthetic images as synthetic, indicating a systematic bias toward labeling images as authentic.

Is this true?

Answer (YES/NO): NO